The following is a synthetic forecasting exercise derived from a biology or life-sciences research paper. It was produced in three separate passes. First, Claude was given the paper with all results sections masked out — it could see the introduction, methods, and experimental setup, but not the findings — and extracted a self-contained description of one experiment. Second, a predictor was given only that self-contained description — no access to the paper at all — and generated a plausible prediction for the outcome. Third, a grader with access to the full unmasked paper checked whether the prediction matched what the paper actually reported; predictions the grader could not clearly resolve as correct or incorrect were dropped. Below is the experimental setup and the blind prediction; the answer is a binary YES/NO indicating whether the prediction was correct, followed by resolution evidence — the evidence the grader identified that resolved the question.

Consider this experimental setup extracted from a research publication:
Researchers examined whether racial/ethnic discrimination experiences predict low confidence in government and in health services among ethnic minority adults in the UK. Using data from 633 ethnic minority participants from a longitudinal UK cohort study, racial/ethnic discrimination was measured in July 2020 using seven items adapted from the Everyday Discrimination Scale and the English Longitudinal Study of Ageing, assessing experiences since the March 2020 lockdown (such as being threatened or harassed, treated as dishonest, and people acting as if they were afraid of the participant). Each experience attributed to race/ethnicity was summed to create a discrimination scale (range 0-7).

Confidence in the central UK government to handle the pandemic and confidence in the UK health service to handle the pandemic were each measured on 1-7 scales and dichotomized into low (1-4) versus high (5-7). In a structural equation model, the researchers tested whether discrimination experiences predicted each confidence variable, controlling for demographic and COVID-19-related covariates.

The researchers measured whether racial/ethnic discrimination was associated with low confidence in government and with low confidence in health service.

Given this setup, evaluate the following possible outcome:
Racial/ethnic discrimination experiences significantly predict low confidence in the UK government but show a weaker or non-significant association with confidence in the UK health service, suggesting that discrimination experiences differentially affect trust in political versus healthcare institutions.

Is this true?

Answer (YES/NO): NO